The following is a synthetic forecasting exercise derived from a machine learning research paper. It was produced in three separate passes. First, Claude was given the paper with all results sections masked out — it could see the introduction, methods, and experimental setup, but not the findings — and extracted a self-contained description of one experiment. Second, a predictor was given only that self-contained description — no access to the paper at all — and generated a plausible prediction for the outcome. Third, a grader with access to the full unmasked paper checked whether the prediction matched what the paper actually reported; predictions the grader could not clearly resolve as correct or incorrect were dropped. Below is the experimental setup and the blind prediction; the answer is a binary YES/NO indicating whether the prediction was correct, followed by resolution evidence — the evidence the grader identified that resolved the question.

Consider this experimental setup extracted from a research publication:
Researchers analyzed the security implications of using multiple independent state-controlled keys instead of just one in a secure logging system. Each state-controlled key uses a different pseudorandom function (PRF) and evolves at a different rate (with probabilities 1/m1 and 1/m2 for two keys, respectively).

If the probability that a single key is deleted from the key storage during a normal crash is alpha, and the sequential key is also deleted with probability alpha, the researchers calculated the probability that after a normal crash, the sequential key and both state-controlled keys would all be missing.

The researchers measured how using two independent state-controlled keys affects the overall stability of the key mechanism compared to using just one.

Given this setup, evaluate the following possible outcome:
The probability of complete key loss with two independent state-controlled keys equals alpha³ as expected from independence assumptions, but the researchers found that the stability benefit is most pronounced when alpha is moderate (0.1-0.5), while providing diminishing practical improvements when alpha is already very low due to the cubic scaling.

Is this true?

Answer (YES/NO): NO